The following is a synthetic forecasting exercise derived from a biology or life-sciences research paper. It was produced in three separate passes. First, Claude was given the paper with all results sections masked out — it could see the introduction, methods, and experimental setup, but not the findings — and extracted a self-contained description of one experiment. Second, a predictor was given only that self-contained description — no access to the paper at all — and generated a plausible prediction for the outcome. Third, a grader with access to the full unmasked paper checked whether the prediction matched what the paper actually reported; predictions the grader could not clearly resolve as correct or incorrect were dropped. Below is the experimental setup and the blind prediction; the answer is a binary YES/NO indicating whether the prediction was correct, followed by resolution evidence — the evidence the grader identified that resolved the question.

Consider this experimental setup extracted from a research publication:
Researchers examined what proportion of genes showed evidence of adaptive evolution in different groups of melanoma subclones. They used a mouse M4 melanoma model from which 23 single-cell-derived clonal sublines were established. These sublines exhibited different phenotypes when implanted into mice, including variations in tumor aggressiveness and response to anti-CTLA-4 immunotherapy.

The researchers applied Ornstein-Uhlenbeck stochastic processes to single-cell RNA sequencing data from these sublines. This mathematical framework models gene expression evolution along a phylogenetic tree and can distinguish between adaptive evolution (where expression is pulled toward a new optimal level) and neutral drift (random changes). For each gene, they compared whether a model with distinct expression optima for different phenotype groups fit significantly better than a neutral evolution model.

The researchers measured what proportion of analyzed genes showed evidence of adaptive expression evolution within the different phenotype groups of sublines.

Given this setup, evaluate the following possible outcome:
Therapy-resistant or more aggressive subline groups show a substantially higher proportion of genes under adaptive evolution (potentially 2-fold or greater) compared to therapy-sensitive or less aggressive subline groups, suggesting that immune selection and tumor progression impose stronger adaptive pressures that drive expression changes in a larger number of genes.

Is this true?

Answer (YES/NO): NO